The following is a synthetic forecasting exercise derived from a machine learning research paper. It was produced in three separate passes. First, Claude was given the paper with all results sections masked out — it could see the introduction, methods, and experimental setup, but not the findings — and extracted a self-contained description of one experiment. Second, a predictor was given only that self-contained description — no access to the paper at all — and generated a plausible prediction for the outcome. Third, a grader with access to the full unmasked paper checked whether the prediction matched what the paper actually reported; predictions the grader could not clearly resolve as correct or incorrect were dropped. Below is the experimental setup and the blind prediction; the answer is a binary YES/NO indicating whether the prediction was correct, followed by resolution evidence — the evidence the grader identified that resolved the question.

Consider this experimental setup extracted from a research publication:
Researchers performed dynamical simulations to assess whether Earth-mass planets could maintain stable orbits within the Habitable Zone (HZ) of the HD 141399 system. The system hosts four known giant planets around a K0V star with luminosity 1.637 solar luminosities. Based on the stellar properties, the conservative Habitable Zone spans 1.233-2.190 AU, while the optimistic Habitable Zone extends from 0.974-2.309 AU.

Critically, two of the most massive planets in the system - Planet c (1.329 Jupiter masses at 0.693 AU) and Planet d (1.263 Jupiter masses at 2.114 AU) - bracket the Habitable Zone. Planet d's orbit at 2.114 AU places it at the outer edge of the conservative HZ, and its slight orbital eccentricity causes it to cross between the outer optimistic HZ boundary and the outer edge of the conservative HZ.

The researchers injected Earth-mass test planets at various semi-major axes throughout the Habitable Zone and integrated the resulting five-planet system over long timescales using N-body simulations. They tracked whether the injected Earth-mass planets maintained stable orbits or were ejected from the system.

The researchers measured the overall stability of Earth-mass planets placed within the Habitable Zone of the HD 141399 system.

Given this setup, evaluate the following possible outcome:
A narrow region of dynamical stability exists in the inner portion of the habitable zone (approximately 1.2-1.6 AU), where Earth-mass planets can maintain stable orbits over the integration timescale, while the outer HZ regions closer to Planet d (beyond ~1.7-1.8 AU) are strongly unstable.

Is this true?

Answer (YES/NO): NO